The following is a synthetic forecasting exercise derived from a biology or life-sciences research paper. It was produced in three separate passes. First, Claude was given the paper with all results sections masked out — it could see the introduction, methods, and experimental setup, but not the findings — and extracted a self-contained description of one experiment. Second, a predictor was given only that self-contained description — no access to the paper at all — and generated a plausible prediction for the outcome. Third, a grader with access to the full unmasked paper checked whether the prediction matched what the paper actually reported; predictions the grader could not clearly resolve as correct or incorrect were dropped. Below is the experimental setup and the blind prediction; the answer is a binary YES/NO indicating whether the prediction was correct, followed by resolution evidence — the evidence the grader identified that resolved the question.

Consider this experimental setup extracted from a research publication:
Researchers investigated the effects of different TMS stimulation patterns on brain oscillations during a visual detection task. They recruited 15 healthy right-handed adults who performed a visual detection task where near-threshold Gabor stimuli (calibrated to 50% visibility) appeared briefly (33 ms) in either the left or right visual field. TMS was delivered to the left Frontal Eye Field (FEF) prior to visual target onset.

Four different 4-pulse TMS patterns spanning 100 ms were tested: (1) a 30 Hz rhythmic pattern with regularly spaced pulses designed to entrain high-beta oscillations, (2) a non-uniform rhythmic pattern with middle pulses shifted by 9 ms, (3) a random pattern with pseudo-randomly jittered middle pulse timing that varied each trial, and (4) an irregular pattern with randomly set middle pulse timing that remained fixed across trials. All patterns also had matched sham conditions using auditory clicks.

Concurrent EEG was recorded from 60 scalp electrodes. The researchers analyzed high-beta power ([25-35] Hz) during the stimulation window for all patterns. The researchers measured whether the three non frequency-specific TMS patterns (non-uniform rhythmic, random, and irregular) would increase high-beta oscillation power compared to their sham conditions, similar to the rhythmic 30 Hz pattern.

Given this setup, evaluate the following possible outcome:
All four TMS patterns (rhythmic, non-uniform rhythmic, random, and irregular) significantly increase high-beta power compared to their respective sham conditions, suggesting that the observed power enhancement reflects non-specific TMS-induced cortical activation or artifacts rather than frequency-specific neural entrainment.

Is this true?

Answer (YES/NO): NO